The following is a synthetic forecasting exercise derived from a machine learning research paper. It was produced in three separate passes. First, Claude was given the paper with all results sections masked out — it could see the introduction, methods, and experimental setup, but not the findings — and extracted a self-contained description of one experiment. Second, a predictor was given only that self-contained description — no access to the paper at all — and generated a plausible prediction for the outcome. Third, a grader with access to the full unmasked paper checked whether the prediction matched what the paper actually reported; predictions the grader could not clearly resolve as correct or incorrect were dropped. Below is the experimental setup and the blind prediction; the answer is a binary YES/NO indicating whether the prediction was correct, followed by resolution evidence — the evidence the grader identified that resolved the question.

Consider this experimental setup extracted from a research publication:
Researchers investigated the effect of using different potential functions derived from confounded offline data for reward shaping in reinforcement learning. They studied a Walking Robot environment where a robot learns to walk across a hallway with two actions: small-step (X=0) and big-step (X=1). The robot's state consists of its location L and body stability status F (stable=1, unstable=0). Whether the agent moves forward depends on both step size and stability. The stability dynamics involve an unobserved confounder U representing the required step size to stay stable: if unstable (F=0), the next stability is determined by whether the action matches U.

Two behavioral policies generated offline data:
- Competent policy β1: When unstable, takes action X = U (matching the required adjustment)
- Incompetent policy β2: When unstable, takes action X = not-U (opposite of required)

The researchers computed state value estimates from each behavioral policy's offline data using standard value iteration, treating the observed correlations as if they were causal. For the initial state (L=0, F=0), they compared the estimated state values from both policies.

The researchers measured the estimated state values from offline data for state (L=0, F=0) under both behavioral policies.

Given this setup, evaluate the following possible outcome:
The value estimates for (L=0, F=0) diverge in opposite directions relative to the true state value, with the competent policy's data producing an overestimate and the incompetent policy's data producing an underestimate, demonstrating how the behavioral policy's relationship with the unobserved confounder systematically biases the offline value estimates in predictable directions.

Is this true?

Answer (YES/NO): YES